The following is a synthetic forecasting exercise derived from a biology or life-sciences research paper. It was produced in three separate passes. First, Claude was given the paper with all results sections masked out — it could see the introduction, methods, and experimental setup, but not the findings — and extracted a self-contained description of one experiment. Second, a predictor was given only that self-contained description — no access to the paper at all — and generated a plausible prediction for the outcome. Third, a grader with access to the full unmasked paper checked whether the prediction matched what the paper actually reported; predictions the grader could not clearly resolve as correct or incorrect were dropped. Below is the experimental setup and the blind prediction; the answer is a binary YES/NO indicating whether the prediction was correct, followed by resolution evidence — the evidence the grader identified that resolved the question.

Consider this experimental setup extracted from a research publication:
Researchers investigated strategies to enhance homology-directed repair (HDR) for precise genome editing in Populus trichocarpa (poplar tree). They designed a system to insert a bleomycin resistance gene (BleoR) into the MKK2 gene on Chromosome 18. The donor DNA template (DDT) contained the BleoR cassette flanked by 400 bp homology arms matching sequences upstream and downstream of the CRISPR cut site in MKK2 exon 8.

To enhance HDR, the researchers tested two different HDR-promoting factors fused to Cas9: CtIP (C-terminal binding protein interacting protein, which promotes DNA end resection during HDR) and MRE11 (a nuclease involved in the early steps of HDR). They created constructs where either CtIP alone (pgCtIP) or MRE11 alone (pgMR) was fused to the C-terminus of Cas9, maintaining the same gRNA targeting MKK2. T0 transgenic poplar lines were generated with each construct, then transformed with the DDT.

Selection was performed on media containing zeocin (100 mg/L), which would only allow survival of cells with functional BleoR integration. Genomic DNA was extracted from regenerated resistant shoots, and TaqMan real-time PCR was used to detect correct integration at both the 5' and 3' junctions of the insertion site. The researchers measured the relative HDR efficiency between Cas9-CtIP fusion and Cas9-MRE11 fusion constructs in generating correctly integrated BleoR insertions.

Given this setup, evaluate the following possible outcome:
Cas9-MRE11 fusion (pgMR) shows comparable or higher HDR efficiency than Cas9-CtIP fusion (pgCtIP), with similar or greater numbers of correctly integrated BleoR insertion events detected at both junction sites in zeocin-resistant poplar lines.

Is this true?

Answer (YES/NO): NO